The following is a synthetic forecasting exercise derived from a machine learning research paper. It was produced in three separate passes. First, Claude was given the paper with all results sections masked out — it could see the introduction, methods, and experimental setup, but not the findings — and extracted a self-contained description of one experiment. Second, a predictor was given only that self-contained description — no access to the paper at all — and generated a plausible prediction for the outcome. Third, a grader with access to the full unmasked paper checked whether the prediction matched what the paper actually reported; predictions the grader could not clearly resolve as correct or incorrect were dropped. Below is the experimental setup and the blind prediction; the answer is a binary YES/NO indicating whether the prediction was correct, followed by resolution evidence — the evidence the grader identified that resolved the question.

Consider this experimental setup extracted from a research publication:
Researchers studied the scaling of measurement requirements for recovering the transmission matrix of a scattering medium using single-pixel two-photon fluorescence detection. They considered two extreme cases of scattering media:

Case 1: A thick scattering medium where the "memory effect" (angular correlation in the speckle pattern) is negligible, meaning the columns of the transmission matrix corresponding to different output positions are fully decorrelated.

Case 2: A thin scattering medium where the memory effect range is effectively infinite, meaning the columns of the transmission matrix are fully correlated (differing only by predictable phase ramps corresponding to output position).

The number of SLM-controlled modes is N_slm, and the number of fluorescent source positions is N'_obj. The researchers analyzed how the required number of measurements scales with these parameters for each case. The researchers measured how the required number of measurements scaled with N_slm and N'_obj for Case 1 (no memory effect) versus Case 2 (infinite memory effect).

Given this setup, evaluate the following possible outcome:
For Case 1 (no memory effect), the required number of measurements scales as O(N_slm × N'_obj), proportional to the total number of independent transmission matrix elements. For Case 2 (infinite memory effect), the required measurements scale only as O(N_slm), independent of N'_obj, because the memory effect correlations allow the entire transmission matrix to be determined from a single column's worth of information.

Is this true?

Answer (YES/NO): YES